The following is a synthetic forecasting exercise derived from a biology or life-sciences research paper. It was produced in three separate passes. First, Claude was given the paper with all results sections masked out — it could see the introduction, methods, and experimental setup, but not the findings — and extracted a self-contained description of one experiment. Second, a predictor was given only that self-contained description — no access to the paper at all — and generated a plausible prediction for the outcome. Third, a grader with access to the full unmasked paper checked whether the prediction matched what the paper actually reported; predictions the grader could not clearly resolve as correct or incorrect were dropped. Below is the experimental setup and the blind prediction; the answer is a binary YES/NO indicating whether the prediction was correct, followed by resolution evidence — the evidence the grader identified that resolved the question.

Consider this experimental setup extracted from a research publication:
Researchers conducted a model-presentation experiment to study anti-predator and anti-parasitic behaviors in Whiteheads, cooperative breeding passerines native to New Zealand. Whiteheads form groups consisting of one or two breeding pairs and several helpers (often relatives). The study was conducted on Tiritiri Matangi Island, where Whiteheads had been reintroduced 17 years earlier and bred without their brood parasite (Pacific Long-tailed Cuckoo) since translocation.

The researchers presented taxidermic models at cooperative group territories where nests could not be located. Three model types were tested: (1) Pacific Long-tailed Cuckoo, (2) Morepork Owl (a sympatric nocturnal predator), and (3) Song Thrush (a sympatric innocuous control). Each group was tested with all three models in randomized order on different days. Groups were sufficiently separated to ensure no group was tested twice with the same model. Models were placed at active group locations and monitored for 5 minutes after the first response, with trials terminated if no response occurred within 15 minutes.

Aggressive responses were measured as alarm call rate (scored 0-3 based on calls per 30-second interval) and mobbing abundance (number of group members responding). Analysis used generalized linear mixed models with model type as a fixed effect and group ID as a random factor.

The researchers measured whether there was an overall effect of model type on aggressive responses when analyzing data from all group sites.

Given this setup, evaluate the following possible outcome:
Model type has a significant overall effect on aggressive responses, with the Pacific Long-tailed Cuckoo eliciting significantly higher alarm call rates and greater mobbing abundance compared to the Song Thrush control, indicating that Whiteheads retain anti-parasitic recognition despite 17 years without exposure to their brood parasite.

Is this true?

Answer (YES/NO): NO